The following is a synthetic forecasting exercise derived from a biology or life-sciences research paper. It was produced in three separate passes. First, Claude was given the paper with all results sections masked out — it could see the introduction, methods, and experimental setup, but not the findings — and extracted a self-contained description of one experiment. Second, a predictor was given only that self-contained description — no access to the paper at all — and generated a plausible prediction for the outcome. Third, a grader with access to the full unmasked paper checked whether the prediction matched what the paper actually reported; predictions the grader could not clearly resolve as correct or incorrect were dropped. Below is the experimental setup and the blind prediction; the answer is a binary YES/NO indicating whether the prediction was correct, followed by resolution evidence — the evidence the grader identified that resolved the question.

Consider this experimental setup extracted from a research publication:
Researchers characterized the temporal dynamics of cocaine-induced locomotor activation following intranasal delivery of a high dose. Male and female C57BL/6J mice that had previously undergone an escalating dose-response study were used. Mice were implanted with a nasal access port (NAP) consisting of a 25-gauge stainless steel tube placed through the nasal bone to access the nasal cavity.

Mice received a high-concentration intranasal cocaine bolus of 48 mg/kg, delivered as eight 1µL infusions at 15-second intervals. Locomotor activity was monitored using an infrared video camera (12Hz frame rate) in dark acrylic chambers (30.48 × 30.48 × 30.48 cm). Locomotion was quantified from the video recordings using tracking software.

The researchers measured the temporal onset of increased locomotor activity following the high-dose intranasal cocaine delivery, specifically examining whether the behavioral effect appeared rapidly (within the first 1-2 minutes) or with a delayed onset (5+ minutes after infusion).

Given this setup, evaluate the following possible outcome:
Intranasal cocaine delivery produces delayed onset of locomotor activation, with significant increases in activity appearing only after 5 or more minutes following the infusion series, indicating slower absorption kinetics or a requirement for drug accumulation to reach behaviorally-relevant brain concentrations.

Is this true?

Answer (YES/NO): YES